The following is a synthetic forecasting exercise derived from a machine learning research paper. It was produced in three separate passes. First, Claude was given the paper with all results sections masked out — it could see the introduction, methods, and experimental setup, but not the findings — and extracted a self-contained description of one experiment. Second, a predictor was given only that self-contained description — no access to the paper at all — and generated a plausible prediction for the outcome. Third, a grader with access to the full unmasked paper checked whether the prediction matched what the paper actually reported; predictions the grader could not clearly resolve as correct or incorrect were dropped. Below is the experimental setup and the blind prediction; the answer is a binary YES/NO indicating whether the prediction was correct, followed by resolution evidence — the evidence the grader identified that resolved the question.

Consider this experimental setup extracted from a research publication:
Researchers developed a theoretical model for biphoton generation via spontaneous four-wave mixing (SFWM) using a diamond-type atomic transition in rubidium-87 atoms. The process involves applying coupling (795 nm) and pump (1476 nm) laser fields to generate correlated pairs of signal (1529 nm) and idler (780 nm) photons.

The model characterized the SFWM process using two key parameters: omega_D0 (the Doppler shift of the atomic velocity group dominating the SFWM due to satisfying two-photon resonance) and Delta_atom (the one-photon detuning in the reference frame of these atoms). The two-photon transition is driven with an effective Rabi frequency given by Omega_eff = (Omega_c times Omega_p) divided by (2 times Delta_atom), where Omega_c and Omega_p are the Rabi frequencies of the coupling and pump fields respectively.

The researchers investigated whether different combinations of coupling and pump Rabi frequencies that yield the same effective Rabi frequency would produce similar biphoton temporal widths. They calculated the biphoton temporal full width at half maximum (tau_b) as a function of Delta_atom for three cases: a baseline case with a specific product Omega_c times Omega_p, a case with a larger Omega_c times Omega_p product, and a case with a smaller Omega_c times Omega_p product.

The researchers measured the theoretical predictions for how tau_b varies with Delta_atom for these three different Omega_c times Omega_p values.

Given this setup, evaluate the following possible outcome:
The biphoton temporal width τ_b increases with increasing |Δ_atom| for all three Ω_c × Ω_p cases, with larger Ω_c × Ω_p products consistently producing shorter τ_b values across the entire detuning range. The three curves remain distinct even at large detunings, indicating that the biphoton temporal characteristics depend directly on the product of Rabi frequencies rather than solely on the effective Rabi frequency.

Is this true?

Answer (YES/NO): NO